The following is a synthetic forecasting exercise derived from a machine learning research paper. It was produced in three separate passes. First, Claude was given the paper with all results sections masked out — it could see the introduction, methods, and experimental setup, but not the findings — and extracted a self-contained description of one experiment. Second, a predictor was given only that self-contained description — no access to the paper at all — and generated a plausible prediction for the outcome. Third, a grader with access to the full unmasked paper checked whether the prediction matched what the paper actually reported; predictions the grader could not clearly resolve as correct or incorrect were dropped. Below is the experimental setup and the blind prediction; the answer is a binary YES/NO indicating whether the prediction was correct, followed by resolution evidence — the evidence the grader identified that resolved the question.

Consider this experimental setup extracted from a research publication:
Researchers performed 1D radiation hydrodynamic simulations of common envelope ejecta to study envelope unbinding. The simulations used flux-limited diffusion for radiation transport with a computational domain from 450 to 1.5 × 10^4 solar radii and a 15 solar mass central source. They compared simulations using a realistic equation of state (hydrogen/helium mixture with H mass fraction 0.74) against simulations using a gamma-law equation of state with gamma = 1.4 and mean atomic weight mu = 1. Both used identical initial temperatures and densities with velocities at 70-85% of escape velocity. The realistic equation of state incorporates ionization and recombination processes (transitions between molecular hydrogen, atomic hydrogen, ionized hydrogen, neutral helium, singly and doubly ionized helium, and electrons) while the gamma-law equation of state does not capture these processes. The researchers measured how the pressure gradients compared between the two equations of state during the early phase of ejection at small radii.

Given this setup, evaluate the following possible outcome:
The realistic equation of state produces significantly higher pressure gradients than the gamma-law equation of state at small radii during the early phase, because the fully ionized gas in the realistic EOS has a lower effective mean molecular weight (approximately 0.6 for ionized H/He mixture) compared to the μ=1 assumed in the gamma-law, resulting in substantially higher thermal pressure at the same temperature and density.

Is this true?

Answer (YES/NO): NO